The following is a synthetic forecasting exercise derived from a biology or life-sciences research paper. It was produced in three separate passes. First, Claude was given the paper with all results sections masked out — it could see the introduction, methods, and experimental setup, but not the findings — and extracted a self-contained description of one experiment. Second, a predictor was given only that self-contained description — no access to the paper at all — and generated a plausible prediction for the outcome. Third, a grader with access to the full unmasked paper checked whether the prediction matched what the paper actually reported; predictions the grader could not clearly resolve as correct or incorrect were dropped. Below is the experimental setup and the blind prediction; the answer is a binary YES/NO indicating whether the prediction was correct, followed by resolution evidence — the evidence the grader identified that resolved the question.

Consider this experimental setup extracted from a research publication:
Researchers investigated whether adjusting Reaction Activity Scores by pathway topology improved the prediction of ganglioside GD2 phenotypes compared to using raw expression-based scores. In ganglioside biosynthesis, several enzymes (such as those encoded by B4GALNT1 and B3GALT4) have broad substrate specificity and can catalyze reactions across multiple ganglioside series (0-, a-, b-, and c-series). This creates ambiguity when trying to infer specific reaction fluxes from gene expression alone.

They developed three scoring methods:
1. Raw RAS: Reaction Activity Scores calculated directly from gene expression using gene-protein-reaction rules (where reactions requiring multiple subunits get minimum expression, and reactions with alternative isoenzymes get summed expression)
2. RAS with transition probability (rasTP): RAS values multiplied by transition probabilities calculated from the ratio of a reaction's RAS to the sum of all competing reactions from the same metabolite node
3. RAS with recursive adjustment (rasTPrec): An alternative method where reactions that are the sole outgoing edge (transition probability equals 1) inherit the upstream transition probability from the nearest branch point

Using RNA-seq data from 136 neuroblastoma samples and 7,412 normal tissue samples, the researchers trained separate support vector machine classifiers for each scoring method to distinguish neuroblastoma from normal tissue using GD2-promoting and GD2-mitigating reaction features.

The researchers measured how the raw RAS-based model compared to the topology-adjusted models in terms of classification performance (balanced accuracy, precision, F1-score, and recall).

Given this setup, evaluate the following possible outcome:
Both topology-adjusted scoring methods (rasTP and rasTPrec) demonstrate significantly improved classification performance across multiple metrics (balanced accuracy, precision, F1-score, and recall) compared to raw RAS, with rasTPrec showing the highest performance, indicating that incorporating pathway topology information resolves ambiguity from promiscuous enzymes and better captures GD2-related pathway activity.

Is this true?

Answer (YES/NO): NO